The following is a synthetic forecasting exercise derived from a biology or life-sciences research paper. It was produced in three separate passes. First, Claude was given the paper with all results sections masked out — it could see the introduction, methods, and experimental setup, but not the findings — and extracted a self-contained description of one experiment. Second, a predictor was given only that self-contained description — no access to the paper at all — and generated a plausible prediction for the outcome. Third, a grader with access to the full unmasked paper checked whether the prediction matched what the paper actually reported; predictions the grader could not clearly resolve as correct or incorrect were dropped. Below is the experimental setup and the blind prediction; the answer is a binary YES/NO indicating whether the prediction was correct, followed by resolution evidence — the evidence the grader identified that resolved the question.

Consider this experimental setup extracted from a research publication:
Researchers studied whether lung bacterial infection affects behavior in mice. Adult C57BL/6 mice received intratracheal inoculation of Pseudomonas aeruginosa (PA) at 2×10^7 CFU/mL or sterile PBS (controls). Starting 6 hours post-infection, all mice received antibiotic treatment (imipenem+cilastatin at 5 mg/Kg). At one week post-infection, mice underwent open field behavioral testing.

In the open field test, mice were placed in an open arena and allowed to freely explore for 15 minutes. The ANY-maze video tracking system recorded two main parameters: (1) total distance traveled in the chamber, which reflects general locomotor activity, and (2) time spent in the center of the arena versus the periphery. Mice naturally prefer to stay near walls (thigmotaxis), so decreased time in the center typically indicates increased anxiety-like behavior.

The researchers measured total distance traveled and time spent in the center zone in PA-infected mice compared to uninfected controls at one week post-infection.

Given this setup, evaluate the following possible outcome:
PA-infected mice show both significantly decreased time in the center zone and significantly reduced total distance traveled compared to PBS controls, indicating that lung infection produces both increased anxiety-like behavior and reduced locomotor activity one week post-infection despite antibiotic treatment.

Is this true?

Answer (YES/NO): NO